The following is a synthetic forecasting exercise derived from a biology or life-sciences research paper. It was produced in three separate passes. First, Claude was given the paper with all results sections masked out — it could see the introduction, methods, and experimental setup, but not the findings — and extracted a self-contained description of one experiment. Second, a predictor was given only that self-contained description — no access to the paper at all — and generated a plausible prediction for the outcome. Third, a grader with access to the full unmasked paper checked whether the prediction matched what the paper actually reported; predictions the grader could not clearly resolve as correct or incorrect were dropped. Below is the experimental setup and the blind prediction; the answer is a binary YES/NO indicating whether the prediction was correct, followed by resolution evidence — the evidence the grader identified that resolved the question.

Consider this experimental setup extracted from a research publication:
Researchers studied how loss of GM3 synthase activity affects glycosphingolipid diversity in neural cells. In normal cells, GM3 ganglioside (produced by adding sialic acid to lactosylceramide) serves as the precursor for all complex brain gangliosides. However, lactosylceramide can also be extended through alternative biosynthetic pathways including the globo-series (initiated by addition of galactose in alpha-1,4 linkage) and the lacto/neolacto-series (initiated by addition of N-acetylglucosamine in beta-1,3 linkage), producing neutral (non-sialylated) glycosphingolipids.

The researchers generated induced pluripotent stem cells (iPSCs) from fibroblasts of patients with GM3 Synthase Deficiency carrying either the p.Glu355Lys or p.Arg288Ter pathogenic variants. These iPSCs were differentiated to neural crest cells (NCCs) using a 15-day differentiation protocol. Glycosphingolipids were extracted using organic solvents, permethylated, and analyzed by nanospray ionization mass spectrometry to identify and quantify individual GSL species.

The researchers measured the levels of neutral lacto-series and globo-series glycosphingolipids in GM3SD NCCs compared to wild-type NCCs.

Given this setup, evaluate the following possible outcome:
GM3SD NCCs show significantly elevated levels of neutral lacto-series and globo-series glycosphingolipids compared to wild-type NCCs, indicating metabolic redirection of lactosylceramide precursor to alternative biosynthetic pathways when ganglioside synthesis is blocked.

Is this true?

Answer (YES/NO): YES